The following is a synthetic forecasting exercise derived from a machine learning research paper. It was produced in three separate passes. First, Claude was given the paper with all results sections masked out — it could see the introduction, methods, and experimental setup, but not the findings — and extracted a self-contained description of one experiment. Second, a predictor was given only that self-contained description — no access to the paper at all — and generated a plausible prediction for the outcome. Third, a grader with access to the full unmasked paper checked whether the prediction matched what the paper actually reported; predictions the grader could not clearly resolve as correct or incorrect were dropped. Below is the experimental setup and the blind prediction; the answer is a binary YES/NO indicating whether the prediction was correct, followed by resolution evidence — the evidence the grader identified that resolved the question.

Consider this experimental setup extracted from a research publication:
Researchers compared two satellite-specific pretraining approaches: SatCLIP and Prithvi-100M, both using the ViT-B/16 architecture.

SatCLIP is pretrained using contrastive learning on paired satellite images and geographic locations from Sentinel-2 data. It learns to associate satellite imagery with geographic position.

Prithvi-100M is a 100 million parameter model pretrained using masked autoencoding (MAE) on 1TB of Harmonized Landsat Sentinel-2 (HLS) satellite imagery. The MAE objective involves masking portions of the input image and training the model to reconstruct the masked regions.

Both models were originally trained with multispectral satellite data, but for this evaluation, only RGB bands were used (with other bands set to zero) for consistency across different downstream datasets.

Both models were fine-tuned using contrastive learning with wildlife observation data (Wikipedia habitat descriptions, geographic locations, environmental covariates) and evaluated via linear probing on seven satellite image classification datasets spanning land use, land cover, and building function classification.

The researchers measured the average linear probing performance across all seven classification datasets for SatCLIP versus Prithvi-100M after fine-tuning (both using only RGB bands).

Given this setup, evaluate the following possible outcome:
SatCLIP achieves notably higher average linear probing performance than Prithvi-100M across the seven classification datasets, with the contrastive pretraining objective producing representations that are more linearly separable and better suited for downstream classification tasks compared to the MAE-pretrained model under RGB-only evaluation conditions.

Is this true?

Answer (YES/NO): NO